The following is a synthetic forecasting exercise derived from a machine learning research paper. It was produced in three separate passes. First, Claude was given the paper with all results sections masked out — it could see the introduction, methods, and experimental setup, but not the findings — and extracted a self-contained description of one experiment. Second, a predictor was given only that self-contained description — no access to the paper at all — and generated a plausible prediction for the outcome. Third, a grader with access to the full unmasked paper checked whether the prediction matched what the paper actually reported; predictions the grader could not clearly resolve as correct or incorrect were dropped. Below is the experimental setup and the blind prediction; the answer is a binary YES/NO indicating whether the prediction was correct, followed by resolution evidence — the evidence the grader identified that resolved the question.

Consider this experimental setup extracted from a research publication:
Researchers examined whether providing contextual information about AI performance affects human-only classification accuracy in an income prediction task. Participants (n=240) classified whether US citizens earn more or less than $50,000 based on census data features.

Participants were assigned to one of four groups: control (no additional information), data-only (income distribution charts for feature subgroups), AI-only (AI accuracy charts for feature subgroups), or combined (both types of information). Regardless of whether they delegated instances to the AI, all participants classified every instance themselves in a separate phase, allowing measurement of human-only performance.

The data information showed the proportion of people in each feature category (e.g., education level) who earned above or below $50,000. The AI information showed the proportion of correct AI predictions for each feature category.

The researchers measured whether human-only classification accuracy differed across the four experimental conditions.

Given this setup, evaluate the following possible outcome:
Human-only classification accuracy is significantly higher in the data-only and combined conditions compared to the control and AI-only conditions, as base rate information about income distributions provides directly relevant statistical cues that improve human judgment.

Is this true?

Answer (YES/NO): NO